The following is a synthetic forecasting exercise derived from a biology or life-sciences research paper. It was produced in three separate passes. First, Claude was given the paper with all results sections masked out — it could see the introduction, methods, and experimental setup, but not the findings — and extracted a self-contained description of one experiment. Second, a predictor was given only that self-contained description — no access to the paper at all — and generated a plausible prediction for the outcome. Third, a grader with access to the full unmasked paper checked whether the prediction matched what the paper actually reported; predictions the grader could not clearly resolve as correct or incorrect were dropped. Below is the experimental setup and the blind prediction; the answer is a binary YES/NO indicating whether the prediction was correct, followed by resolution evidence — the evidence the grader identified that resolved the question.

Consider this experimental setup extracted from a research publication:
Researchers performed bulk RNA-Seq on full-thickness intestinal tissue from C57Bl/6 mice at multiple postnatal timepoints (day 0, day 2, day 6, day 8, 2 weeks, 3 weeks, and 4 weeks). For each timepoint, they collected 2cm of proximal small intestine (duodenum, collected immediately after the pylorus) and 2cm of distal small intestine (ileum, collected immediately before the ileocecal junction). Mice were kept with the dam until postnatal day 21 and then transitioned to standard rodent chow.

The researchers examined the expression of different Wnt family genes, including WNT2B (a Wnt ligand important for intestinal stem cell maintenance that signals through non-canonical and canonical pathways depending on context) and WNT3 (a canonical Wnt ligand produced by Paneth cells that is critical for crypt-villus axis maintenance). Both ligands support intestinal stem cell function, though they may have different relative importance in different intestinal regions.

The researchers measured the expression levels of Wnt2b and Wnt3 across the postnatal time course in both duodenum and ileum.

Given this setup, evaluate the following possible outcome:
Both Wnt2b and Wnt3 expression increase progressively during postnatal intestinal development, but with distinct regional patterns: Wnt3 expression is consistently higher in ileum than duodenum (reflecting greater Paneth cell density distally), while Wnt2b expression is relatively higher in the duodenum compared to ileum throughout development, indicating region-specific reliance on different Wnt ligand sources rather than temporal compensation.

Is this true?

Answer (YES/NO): NO